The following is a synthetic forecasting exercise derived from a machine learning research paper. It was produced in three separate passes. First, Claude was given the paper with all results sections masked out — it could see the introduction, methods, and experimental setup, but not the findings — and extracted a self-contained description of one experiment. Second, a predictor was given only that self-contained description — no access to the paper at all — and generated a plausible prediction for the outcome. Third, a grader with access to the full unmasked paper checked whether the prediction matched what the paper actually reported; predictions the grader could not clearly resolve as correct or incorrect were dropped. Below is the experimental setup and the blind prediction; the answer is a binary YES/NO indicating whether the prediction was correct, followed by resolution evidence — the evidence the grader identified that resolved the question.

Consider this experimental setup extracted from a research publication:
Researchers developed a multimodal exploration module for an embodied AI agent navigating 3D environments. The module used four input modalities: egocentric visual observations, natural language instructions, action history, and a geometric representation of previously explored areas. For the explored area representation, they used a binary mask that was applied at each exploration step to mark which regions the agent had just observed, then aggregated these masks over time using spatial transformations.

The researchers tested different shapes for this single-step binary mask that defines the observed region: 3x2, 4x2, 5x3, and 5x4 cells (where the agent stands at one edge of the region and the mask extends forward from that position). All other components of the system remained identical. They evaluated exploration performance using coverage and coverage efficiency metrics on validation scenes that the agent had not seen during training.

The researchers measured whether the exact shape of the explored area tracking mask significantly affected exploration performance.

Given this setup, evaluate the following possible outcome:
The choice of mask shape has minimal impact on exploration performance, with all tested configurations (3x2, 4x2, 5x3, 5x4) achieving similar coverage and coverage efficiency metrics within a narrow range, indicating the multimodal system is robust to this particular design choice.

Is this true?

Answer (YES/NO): YES